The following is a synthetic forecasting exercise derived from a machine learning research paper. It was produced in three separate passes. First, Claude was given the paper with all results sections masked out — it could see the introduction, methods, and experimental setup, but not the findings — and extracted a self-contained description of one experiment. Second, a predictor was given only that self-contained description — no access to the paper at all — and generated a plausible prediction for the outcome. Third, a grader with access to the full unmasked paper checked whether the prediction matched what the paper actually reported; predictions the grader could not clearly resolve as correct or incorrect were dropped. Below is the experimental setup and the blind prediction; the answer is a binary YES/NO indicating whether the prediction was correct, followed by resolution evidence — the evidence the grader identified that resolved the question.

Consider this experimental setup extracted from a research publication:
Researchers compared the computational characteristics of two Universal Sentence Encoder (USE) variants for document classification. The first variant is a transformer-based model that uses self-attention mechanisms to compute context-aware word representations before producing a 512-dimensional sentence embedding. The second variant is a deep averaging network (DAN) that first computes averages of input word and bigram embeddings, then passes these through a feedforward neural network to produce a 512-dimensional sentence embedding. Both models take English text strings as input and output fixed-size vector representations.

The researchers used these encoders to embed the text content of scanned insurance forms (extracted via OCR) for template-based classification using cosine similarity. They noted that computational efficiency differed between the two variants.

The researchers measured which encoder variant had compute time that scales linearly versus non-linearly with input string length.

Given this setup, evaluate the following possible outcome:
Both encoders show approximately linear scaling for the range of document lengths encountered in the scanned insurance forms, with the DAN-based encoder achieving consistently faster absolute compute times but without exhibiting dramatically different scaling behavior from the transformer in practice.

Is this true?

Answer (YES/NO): NO